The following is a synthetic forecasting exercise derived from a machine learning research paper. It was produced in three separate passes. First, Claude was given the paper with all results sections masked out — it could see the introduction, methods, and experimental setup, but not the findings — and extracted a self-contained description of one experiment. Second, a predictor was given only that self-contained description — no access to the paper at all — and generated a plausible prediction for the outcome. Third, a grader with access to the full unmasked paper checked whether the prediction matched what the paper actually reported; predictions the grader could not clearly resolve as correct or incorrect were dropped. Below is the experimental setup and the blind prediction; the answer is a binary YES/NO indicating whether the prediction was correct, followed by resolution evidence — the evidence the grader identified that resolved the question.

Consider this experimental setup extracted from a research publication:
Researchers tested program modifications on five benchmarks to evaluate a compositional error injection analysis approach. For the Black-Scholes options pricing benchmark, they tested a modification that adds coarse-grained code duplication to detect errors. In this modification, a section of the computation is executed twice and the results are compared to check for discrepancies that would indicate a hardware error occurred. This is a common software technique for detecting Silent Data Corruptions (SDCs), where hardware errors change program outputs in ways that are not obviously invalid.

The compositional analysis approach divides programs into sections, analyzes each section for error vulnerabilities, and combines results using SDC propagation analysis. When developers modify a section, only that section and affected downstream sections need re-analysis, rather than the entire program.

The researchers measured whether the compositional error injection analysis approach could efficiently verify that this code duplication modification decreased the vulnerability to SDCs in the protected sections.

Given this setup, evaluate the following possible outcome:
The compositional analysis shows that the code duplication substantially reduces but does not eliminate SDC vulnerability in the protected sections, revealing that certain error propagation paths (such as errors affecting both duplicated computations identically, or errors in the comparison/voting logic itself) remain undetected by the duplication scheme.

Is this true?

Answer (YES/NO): YES